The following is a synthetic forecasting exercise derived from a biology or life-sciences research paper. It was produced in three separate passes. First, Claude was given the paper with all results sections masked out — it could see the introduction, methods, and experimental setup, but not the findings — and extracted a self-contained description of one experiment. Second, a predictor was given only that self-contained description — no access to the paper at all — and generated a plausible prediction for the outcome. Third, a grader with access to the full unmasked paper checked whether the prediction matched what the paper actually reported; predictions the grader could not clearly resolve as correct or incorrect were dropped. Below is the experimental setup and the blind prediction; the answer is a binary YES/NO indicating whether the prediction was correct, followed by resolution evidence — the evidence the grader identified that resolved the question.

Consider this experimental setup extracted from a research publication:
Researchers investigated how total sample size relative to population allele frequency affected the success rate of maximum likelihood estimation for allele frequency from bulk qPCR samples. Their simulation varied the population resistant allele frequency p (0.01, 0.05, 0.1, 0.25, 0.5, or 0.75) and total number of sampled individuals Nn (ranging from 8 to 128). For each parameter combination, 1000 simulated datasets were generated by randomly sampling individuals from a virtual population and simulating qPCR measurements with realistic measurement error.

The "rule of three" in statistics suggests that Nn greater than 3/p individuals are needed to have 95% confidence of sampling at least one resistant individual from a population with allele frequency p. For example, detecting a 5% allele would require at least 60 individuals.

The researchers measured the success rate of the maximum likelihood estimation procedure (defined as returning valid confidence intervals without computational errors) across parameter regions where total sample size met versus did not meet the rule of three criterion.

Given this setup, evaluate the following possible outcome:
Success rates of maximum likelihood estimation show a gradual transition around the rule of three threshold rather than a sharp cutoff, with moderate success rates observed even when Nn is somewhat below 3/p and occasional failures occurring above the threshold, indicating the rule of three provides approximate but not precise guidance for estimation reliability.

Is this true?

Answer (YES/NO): NO